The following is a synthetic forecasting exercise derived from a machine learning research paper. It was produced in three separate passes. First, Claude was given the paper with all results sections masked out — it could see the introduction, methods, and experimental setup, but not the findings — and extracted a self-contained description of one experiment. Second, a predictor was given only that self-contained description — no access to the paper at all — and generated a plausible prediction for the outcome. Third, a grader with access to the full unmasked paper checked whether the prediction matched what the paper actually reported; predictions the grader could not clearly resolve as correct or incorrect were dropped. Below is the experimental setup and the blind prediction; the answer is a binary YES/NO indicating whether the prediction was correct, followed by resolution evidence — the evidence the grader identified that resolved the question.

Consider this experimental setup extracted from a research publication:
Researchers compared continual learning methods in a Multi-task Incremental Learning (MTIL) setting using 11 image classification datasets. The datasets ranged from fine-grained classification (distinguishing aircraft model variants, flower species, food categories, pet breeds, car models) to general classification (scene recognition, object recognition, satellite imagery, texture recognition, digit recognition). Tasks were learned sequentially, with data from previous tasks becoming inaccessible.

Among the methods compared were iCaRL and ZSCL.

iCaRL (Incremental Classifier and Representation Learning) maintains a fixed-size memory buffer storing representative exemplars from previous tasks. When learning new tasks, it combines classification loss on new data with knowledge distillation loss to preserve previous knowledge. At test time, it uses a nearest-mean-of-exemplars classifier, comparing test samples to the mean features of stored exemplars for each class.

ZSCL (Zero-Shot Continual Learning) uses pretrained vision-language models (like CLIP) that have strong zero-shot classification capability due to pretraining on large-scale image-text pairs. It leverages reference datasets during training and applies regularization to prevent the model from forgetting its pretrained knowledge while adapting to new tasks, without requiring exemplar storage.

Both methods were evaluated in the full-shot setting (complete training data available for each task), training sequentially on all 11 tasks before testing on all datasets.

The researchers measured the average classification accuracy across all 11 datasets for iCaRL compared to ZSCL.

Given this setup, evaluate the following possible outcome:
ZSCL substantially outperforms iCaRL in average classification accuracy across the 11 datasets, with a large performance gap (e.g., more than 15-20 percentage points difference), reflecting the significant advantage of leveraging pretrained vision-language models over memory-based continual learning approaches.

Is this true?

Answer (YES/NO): NO